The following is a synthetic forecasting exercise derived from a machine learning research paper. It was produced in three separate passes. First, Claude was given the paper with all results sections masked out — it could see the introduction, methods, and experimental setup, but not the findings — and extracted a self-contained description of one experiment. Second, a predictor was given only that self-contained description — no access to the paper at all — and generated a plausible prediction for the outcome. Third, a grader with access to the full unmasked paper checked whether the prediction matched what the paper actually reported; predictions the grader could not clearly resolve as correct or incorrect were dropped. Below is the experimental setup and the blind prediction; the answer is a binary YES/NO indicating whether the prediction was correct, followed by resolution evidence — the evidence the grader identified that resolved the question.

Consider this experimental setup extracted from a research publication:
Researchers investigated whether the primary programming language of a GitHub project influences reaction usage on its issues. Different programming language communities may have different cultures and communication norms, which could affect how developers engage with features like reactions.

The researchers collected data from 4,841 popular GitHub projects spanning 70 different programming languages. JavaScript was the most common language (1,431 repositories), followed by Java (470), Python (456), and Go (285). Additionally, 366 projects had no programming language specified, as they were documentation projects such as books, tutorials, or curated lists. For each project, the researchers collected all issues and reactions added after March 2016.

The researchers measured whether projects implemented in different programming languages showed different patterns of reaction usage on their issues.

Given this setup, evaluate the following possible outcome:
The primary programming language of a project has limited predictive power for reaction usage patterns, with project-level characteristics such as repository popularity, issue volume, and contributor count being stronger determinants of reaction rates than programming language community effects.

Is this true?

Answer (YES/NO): NO